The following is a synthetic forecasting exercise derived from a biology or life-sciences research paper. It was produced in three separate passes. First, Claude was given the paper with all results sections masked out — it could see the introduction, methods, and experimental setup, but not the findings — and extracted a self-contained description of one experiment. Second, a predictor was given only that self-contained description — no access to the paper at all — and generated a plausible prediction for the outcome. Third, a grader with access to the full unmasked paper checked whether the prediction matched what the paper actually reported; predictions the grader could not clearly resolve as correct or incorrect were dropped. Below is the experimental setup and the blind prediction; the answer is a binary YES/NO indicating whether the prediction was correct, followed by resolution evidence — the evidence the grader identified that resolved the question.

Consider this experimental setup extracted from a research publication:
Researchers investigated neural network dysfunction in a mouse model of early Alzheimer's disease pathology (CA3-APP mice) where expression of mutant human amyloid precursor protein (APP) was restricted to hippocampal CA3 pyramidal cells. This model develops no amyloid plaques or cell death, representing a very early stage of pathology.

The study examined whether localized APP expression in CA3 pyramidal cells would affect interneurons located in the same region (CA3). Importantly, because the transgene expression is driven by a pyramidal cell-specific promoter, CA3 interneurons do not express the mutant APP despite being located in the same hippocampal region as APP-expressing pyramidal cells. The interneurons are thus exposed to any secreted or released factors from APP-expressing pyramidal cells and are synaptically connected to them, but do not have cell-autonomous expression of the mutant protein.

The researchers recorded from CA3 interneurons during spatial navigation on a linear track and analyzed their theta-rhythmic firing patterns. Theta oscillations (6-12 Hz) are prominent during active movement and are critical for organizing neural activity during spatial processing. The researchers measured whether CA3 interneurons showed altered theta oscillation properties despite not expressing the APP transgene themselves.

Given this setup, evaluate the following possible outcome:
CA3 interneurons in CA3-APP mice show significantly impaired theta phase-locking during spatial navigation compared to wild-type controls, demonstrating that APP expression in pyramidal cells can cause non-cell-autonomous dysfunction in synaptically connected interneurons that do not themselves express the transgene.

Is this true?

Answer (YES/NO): NO